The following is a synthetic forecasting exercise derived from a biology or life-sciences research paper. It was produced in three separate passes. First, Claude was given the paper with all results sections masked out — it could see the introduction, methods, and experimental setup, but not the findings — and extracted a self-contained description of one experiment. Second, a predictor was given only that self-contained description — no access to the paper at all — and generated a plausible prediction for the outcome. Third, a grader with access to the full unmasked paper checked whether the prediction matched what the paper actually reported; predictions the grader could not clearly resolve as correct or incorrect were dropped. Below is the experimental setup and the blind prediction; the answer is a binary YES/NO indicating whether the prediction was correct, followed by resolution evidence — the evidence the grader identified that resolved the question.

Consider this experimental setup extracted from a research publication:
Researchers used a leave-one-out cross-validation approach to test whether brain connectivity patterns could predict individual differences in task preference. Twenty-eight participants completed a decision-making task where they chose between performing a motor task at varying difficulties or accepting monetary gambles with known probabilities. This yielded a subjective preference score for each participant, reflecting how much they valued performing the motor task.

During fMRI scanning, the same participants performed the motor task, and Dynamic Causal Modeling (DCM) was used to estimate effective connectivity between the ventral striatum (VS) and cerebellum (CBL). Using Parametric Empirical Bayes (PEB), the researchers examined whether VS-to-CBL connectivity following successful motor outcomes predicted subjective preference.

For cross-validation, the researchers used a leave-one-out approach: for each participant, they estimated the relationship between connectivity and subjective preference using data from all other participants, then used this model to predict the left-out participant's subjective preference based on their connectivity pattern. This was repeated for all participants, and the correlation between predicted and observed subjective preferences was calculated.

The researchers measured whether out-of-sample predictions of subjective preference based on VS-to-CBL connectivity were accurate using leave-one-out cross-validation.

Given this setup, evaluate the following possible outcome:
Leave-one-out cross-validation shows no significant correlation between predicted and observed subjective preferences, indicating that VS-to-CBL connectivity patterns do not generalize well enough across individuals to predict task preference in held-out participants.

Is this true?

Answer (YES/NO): NO